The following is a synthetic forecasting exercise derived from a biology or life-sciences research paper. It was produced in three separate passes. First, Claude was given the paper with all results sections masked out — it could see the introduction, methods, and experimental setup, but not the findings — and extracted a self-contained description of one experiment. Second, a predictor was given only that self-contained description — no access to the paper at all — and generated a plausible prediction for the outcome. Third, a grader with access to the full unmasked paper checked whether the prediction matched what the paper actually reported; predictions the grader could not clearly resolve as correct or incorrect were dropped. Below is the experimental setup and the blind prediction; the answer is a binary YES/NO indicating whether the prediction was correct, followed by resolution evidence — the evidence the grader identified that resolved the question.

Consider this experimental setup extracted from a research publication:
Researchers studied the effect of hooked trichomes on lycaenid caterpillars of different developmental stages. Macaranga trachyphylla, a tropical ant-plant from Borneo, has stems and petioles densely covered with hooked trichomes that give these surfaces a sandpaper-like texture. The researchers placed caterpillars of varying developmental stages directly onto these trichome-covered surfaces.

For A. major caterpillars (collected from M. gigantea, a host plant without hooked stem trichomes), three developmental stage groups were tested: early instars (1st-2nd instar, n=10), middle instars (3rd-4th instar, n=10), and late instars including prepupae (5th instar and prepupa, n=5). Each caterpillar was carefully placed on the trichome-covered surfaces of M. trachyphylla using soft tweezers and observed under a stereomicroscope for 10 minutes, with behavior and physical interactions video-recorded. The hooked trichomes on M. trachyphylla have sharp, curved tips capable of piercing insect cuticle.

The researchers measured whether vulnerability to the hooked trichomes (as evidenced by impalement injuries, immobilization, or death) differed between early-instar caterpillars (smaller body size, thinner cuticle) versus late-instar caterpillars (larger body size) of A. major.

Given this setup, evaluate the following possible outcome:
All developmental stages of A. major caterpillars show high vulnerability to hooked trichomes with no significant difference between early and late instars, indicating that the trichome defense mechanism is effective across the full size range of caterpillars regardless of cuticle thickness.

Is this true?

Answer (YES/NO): NO